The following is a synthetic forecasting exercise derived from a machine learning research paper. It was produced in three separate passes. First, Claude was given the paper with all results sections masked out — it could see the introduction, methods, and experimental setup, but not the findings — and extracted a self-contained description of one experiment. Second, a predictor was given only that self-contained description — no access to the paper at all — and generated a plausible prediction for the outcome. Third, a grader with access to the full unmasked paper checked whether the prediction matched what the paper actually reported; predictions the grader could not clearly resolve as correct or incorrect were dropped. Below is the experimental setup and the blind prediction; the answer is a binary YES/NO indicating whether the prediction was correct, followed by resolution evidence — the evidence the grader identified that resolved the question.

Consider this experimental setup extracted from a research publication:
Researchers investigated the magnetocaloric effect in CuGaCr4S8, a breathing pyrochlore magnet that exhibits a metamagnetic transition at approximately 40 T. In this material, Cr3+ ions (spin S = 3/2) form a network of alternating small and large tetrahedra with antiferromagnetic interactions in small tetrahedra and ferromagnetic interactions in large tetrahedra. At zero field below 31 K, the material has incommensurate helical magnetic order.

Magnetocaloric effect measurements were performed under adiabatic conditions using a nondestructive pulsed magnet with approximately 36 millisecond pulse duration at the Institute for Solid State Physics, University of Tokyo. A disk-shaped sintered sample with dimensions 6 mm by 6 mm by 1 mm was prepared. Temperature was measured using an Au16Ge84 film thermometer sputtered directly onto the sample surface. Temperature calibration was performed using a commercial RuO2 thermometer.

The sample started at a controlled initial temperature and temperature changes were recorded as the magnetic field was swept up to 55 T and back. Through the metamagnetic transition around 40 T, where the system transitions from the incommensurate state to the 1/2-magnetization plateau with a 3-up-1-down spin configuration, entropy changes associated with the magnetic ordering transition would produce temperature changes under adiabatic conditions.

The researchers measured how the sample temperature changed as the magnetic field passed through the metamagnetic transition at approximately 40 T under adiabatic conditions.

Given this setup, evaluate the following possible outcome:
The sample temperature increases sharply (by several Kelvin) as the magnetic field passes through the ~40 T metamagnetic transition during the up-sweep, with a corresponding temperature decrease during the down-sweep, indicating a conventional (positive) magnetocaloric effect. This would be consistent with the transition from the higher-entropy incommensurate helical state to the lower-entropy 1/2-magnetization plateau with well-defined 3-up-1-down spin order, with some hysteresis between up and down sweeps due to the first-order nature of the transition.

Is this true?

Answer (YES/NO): NO